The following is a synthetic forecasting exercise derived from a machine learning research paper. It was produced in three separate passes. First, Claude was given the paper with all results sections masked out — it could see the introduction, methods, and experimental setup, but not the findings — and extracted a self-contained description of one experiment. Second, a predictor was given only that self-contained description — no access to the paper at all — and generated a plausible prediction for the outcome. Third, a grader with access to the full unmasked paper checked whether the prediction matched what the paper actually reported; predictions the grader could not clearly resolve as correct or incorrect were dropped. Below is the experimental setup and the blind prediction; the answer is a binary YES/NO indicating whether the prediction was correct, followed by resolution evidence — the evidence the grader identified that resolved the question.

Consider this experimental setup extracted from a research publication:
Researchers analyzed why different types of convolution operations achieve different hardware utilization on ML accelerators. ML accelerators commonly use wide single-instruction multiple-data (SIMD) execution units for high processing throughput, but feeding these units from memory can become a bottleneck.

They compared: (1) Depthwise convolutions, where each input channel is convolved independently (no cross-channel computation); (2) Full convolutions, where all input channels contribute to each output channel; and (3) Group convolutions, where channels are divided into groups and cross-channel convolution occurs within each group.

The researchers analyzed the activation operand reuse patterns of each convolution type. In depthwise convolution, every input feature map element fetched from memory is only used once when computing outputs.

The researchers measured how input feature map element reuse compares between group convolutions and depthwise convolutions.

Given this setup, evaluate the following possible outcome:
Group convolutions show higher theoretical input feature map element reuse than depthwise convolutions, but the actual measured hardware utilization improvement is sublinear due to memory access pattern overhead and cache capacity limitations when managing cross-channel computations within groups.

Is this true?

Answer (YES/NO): NO